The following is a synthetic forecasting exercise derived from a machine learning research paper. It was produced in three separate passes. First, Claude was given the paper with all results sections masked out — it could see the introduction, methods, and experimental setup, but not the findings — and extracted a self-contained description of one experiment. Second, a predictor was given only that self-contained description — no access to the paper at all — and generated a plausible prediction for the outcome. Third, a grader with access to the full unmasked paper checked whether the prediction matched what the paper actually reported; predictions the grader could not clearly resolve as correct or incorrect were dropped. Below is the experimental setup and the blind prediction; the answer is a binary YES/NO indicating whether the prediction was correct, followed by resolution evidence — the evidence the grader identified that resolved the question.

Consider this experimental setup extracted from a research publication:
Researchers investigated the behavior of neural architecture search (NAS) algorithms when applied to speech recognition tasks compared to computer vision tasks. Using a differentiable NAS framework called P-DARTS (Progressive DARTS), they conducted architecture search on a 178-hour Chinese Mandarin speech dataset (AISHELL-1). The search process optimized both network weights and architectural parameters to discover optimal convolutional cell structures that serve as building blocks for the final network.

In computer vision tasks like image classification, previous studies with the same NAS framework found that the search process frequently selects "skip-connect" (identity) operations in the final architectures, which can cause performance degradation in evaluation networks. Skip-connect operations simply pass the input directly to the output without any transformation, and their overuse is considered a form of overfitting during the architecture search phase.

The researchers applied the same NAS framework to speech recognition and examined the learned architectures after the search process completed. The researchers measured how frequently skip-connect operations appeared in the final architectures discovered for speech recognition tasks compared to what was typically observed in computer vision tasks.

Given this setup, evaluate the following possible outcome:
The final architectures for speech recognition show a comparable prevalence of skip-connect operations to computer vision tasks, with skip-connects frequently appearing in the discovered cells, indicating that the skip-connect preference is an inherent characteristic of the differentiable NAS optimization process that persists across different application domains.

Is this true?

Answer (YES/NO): NO